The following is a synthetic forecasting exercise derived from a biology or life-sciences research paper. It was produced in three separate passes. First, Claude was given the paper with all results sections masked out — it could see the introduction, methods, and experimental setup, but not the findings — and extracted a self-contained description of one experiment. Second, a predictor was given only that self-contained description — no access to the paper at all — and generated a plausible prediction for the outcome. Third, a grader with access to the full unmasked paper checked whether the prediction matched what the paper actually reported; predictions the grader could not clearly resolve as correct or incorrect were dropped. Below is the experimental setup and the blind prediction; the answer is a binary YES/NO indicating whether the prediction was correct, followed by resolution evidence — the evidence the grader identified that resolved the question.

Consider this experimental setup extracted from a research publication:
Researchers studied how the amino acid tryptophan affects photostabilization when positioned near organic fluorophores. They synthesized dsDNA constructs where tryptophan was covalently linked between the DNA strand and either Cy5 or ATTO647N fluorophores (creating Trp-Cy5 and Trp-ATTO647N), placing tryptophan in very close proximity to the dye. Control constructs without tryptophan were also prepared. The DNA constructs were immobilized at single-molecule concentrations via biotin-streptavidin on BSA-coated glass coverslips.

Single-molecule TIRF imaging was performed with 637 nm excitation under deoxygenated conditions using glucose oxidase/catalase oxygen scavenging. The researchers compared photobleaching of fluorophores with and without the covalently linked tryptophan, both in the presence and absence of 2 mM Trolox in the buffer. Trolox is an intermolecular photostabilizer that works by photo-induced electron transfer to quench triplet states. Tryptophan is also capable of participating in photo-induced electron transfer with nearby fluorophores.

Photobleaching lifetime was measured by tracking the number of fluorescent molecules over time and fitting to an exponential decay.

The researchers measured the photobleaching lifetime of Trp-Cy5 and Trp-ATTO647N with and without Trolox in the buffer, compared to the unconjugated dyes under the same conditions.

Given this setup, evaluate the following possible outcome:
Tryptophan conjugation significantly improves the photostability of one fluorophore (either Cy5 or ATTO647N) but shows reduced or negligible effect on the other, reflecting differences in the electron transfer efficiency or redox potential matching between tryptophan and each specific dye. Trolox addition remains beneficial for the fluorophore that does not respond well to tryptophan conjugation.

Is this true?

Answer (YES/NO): NO